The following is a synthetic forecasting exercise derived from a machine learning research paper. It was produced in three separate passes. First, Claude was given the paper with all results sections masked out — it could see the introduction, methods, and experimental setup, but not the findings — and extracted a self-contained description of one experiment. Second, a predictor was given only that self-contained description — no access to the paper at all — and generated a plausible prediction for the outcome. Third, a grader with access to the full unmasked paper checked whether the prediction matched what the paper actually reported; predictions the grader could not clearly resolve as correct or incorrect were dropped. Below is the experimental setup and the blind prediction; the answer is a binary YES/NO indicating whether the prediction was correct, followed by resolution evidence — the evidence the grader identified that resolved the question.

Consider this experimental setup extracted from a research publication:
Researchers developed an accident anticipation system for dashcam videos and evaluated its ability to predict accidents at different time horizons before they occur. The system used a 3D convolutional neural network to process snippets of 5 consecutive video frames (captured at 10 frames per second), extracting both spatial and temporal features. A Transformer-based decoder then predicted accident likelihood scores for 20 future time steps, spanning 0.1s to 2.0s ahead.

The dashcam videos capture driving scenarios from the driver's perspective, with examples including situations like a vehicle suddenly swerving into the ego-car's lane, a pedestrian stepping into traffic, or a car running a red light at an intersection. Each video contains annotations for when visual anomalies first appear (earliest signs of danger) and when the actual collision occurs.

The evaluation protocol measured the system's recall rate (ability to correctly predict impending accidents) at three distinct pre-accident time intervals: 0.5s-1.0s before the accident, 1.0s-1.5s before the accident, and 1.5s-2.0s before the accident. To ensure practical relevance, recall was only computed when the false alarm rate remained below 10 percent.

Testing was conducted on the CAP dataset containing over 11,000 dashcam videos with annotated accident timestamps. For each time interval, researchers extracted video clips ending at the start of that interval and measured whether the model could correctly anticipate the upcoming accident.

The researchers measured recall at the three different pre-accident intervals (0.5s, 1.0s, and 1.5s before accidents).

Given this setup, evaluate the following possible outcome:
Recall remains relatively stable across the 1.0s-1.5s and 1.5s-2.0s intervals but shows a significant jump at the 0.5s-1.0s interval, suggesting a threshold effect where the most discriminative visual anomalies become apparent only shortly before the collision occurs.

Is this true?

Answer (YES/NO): NO